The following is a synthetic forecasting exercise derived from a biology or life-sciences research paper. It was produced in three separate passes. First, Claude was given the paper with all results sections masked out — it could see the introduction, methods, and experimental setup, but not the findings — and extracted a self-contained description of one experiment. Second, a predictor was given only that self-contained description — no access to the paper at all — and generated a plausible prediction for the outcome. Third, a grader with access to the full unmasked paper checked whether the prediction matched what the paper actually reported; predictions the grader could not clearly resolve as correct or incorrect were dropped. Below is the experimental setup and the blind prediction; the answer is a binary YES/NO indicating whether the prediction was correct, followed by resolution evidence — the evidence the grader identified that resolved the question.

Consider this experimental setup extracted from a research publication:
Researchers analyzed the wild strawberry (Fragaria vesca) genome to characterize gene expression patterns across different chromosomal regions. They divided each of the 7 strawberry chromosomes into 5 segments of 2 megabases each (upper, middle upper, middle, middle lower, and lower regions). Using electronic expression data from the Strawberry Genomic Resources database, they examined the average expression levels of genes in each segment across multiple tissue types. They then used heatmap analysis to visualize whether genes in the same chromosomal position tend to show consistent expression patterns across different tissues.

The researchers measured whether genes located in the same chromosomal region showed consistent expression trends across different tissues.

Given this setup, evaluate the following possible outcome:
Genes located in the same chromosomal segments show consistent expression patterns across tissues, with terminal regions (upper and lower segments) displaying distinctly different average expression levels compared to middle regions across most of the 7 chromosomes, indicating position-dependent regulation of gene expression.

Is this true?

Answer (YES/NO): NO